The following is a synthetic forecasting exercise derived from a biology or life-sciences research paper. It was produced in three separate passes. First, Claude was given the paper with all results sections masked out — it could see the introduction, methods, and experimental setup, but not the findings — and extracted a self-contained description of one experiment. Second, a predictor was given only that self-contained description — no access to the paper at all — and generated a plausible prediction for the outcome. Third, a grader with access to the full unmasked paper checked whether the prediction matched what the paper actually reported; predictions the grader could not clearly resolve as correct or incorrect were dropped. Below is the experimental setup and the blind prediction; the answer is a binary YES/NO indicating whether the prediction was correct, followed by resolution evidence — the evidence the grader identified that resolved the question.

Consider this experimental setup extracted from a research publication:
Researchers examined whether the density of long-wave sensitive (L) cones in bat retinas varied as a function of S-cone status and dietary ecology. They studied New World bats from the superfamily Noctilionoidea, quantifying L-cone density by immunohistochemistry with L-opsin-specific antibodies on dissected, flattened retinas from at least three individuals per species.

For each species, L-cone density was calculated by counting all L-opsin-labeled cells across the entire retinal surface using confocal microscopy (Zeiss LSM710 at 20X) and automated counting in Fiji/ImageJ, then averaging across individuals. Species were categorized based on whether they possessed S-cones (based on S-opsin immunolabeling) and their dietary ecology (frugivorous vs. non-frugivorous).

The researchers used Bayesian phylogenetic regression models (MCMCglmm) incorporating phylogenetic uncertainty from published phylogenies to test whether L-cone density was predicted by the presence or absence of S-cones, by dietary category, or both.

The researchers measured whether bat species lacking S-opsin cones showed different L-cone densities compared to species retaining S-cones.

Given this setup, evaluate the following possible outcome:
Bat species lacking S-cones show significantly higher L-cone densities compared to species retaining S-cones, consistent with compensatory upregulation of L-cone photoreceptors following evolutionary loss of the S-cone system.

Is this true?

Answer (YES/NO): NO